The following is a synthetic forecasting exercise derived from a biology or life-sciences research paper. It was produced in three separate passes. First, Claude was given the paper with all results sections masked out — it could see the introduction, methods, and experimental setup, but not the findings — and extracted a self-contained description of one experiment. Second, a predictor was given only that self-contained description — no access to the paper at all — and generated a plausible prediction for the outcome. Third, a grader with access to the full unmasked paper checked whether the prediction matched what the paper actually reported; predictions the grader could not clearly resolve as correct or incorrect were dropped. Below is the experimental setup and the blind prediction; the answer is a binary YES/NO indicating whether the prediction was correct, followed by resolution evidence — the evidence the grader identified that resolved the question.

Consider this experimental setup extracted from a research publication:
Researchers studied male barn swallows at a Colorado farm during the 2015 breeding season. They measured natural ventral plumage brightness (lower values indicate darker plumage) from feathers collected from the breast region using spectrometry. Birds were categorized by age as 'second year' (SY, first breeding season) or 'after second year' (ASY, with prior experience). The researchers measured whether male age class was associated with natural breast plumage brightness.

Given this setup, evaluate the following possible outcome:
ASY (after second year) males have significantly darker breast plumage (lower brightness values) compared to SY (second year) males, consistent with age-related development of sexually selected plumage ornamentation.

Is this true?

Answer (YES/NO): NO